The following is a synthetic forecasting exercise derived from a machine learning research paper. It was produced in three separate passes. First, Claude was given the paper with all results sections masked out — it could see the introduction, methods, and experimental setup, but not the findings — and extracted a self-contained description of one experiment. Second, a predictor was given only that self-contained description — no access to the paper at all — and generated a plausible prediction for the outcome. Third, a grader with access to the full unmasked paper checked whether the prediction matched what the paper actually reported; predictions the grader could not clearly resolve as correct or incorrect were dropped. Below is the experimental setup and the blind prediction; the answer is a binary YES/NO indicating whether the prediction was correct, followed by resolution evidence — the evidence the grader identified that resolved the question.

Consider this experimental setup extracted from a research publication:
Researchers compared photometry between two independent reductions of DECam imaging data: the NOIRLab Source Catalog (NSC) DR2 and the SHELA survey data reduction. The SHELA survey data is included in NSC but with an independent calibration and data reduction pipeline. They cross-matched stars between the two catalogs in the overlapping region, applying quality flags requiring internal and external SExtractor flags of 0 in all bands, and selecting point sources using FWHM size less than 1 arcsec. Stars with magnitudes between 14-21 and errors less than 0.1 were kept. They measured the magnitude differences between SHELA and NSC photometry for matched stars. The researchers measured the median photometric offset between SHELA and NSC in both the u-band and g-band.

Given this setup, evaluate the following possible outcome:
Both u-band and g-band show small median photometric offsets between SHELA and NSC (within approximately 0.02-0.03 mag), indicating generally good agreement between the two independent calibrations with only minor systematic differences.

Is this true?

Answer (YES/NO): NO